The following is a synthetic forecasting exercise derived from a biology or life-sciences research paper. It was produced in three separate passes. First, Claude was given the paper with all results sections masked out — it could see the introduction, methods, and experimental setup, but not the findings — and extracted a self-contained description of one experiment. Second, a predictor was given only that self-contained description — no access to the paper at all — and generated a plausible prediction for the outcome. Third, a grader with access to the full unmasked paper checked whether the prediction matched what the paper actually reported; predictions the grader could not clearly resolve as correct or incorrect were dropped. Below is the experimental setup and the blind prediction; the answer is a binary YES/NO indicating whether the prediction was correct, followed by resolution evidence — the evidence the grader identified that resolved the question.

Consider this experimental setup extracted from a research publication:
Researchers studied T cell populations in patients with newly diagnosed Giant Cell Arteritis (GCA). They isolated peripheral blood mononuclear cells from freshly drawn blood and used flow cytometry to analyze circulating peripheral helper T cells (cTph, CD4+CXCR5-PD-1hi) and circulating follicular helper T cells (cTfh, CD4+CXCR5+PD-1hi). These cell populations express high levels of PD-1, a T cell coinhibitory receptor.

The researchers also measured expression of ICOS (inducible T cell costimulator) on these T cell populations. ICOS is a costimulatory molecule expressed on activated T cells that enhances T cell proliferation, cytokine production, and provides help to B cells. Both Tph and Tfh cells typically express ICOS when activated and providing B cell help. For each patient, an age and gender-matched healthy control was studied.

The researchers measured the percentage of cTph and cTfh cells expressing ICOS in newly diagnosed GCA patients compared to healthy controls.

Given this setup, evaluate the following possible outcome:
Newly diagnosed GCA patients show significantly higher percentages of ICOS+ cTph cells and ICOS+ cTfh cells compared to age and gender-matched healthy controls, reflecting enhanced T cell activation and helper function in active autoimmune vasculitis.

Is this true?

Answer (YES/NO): YES